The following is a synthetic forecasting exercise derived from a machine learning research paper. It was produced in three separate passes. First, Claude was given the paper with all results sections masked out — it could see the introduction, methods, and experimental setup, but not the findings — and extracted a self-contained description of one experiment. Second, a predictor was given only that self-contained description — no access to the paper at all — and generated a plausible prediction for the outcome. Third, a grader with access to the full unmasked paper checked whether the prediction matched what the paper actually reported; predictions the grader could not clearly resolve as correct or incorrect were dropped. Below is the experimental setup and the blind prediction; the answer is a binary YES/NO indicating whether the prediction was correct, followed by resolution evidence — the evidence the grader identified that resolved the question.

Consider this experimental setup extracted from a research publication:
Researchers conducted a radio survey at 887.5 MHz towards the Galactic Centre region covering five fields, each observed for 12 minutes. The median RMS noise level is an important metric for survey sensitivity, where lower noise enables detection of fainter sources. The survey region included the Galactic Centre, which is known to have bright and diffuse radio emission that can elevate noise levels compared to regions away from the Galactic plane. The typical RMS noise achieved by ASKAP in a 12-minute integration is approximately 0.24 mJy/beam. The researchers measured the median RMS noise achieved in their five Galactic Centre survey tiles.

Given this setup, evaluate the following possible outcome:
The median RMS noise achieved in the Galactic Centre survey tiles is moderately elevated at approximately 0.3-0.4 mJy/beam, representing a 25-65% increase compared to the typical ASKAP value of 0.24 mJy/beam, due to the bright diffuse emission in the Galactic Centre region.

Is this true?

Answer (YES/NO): YES